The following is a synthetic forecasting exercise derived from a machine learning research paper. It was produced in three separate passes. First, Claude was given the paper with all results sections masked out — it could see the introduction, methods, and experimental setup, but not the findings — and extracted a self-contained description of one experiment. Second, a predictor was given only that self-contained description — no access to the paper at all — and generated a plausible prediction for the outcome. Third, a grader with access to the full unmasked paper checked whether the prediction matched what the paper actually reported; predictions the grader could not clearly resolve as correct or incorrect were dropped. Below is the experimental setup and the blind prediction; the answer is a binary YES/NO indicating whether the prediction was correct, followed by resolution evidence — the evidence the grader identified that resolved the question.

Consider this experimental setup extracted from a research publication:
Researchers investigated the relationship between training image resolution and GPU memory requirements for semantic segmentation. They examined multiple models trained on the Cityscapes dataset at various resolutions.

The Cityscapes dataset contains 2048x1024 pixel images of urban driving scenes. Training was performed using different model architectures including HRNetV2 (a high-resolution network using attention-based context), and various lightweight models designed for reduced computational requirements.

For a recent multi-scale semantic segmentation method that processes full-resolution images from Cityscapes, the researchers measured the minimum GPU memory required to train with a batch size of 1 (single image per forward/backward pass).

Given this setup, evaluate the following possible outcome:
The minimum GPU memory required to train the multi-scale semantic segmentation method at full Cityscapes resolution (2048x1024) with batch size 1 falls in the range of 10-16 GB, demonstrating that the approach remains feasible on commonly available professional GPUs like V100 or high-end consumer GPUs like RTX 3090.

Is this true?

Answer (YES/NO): NO